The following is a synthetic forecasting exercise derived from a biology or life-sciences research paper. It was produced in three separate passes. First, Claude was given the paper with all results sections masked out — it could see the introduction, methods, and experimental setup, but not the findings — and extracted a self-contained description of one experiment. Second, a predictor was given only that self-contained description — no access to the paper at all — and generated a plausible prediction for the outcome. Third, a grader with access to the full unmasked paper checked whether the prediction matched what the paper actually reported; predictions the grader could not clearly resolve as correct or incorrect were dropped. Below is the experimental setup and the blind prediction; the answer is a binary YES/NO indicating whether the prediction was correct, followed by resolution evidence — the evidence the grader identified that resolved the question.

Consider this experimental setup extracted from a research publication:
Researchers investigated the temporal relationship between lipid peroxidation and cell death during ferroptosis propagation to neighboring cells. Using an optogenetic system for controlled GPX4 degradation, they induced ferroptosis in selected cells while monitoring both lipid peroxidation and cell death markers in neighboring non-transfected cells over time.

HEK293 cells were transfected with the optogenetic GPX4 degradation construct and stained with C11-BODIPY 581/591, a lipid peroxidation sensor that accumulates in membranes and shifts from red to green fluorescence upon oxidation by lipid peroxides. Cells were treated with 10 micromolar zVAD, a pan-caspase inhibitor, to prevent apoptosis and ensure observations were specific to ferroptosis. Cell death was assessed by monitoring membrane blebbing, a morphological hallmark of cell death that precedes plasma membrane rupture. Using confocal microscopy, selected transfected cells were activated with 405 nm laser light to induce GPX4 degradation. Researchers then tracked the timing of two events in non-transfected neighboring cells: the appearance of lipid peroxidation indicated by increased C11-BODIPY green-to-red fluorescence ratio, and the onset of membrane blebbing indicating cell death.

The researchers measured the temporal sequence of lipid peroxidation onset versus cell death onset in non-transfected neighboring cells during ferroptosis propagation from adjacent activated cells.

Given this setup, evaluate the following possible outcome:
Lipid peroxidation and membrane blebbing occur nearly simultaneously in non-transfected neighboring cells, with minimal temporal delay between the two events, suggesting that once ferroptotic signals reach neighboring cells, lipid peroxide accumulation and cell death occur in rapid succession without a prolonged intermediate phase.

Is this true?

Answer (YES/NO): NO